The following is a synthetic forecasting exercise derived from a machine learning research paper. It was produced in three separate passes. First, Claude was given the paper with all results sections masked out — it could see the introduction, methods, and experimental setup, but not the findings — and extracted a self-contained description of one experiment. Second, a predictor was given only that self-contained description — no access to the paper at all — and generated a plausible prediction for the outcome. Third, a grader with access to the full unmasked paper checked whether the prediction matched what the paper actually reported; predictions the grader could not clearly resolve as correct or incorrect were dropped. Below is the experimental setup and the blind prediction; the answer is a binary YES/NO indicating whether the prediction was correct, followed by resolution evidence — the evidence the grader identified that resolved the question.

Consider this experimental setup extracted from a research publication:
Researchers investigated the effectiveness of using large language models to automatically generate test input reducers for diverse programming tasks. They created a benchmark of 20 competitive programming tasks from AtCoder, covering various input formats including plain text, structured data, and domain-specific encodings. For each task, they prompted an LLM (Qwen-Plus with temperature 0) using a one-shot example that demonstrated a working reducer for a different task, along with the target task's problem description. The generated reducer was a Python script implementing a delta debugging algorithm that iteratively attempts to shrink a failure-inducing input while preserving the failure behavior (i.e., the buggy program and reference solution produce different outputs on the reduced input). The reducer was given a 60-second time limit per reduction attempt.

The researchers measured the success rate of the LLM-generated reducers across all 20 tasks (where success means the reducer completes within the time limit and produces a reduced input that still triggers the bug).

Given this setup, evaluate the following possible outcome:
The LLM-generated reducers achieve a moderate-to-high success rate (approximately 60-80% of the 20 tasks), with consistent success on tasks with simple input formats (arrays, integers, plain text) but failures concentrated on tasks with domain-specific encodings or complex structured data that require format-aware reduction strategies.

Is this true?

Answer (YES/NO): NO